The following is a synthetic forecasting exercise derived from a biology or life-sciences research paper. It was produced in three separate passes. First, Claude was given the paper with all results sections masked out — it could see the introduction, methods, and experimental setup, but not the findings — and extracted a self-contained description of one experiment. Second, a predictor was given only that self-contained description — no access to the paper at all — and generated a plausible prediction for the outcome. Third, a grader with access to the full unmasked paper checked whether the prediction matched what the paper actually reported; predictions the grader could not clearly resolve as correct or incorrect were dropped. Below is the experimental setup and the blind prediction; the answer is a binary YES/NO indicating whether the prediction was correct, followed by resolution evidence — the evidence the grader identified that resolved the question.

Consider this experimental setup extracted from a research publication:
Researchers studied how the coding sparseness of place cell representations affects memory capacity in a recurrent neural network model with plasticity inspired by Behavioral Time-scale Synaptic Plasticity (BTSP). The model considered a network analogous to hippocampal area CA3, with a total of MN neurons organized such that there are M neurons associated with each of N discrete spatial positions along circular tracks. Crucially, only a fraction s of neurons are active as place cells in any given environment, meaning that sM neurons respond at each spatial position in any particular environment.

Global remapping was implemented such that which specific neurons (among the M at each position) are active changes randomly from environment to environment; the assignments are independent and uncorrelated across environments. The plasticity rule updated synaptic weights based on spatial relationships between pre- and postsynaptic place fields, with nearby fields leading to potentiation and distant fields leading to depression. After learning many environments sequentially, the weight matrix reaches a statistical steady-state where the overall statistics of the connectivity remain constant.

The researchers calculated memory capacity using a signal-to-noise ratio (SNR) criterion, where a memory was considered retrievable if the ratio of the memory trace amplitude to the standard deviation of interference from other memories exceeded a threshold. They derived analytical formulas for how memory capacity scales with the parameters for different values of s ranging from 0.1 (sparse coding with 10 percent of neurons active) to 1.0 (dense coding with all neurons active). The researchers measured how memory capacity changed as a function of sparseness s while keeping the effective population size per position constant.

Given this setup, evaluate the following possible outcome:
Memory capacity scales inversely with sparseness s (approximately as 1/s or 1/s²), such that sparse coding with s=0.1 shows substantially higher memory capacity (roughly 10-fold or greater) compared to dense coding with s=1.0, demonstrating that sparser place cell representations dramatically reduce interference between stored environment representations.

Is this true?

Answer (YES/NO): YES